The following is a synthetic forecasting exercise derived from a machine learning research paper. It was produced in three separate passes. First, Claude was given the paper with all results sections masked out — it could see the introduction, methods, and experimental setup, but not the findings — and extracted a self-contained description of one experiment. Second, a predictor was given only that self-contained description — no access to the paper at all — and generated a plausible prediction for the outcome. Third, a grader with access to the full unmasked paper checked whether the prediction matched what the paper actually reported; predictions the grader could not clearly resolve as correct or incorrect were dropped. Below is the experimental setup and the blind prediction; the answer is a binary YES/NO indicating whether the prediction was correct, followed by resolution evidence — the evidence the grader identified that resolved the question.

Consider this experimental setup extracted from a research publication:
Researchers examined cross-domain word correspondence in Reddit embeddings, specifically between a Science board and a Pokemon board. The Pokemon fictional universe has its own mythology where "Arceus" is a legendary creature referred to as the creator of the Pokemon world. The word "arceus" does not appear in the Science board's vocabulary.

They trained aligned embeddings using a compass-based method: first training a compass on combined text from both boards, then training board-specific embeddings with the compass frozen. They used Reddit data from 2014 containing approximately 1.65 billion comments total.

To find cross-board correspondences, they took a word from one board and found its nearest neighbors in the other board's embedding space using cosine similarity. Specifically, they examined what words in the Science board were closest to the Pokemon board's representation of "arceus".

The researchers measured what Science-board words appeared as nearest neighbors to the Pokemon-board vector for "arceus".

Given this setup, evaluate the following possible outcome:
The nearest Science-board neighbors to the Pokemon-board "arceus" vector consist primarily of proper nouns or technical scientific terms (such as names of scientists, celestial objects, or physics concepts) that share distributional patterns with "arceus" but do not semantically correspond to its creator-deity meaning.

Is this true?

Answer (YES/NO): NO